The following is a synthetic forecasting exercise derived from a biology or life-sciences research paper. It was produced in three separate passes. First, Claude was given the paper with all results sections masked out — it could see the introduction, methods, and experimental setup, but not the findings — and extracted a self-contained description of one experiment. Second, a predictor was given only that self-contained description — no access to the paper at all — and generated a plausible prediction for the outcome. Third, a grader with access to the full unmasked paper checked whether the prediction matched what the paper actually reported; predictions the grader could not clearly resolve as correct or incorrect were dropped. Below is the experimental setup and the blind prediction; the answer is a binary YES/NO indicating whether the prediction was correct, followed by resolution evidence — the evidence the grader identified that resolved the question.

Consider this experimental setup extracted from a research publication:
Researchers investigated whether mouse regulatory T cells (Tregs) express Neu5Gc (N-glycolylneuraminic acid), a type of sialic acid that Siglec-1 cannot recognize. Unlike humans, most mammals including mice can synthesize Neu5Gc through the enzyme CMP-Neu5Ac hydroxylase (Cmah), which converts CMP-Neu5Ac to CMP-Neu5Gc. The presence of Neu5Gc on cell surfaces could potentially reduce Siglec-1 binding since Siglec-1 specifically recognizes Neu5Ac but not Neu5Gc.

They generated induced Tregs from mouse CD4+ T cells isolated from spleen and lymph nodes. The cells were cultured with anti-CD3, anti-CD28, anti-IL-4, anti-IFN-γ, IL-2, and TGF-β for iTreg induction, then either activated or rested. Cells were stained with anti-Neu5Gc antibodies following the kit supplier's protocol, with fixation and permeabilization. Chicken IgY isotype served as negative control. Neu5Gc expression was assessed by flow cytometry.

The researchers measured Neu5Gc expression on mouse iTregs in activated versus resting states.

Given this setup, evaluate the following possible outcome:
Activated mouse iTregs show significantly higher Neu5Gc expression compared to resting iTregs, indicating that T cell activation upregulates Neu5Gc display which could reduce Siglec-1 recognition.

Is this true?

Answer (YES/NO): NO